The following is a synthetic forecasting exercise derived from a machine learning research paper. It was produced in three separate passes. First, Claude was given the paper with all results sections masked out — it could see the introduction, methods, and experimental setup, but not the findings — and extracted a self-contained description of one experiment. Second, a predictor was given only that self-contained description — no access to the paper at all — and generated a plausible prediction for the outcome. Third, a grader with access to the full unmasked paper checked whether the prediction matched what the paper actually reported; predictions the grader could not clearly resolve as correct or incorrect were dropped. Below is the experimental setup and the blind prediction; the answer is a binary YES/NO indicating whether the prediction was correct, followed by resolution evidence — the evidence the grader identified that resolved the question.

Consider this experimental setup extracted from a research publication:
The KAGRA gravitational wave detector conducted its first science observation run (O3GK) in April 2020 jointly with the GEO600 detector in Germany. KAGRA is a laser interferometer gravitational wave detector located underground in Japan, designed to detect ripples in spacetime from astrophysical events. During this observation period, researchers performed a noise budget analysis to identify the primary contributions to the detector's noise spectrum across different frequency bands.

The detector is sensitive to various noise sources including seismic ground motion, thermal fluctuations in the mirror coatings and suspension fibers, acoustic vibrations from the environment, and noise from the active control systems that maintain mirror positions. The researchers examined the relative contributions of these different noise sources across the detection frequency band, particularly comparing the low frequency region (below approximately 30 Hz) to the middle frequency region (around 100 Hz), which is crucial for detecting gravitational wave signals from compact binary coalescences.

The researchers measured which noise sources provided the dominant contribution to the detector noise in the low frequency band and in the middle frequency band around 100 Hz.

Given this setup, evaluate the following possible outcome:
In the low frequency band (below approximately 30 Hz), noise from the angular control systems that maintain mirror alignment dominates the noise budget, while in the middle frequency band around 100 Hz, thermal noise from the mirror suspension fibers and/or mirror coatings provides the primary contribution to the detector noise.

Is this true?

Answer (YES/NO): NO